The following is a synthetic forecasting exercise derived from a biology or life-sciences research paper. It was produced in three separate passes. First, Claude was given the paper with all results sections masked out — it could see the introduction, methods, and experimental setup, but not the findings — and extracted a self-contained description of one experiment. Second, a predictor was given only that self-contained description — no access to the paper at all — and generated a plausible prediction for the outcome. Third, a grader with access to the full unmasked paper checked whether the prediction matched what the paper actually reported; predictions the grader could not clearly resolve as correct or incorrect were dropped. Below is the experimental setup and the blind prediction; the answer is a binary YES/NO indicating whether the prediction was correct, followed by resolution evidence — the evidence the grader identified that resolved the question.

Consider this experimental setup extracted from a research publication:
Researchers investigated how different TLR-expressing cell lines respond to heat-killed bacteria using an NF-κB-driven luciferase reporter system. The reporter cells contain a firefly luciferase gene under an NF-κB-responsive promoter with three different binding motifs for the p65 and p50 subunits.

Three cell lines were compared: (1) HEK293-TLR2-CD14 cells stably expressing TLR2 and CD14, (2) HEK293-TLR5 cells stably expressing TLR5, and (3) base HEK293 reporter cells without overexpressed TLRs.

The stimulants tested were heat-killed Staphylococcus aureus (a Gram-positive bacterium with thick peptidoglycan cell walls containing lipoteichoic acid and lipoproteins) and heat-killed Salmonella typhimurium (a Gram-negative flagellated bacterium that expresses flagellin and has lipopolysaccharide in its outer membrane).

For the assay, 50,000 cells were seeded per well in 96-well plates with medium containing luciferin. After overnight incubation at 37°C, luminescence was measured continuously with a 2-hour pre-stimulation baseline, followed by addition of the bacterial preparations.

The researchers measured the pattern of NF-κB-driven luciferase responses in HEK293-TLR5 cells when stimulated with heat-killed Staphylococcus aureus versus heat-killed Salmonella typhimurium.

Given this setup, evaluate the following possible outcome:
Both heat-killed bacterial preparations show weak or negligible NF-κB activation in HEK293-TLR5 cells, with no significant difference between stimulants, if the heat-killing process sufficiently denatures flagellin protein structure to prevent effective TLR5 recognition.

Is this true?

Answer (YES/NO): NO